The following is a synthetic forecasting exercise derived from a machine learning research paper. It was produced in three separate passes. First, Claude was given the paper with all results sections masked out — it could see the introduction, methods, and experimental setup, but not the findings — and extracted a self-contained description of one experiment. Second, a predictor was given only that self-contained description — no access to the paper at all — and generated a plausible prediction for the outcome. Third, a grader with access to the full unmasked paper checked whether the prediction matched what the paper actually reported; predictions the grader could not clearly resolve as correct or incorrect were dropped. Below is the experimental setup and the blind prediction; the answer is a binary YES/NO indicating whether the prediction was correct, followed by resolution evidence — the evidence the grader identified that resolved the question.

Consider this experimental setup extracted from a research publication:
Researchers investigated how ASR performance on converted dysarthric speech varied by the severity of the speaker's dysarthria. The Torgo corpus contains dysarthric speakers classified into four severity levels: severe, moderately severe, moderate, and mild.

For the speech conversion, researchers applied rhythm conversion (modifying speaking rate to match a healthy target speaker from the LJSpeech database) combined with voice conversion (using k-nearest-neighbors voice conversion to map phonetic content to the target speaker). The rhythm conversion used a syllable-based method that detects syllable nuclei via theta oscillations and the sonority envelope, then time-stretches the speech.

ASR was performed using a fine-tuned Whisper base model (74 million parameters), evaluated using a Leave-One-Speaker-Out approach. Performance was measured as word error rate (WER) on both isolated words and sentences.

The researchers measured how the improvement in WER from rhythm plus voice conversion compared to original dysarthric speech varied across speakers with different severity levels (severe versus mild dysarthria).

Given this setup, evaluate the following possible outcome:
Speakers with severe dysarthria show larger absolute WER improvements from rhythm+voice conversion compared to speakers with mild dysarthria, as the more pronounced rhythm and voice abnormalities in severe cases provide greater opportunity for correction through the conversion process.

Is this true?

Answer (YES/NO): NO